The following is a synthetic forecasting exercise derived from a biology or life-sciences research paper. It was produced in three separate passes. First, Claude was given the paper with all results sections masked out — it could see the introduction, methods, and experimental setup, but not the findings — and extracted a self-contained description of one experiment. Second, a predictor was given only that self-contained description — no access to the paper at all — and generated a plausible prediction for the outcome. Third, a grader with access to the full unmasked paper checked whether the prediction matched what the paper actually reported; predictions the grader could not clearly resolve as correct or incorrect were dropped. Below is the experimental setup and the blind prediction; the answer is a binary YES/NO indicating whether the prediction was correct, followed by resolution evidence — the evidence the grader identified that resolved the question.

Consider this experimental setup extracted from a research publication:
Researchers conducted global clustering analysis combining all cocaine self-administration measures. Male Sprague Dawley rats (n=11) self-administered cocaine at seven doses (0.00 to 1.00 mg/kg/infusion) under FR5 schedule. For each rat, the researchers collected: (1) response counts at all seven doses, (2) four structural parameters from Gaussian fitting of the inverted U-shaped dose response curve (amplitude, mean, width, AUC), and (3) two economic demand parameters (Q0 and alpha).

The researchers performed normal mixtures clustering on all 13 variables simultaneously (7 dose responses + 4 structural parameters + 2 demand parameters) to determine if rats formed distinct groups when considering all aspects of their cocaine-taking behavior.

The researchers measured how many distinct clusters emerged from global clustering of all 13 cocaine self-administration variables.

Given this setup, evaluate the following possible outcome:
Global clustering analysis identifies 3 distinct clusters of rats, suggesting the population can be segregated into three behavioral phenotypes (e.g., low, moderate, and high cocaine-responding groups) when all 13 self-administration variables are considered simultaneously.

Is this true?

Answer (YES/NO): NO